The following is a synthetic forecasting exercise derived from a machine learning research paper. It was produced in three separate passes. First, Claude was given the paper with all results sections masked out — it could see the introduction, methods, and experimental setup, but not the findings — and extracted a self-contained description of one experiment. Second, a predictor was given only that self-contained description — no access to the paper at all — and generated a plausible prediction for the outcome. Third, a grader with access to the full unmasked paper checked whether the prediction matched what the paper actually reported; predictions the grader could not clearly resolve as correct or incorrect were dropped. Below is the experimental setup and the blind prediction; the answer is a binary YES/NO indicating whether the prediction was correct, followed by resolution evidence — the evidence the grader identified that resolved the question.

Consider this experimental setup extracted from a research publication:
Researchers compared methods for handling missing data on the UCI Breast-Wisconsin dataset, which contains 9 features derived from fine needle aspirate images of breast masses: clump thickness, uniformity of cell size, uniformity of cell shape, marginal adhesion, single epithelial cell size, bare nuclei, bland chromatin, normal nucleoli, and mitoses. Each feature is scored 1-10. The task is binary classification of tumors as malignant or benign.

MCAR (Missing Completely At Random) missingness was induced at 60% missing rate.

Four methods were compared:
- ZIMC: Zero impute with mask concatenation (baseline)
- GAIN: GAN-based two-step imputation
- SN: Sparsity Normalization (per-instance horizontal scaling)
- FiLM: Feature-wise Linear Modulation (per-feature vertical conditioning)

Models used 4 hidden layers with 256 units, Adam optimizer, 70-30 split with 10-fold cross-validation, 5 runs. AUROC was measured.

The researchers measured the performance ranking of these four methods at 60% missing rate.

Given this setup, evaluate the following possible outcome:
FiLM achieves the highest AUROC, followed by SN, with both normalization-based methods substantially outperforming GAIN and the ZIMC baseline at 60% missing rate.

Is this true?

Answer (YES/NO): NO